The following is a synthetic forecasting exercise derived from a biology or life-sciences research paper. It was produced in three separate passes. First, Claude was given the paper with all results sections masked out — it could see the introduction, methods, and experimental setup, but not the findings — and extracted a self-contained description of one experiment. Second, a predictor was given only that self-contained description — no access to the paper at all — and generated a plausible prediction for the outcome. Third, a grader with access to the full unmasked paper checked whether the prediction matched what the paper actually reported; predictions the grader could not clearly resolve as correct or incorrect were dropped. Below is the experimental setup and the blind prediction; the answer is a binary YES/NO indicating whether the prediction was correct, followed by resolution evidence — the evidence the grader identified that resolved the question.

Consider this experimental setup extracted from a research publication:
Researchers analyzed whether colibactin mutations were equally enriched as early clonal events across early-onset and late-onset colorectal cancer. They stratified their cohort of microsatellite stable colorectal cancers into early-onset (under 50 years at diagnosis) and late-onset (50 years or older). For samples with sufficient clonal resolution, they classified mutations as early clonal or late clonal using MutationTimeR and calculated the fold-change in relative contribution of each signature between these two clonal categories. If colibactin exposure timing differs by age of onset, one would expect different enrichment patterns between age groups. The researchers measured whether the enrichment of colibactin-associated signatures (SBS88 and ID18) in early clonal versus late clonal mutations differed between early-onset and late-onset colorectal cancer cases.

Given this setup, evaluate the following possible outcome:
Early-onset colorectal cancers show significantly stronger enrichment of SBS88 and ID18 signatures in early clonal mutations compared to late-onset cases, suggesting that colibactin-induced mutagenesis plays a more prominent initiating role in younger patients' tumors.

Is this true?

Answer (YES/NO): NO